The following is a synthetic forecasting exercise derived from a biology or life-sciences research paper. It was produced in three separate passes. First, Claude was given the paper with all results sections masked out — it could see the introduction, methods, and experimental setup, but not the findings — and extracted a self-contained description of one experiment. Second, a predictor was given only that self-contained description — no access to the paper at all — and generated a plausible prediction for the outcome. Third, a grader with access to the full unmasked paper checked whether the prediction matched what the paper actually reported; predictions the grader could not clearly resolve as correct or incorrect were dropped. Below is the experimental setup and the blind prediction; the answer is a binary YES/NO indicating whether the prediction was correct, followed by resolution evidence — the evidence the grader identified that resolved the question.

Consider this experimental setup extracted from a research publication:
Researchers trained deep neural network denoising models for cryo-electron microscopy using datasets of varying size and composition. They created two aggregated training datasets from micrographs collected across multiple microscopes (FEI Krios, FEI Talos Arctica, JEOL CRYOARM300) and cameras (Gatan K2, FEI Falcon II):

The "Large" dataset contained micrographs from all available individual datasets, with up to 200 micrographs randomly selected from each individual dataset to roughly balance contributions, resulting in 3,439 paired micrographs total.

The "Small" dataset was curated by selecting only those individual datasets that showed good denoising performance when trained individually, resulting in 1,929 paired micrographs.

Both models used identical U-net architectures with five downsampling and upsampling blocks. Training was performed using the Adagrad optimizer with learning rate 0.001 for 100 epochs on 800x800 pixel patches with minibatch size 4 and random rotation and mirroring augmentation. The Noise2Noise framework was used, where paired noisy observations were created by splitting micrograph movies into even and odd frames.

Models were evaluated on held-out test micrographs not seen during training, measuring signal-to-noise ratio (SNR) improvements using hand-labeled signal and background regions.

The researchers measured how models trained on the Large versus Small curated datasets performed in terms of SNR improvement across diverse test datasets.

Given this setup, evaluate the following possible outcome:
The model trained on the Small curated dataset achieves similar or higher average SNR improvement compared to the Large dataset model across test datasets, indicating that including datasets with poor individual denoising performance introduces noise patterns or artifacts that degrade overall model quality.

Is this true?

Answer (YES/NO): NO